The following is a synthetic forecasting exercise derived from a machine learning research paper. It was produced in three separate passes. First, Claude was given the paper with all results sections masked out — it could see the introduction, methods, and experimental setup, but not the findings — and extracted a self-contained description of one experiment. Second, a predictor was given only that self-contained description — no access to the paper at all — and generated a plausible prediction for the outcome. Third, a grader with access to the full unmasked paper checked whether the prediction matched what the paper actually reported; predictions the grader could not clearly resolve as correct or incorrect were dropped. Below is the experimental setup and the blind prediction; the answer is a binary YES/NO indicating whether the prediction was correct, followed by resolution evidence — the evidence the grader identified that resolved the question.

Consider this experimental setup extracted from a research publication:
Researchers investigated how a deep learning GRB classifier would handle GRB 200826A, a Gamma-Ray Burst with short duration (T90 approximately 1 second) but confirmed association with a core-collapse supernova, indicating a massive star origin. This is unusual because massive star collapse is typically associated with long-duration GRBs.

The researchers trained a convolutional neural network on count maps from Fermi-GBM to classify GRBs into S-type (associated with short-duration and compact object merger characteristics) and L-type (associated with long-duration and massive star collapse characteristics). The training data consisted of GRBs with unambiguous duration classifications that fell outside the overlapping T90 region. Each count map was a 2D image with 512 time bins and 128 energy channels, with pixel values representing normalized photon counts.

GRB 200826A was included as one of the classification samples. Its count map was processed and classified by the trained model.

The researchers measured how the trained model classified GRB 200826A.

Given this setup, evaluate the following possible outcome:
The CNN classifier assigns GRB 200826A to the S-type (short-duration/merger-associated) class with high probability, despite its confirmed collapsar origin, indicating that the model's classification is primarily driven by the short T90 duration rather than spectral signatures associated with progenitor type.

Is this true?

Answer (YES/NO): YES